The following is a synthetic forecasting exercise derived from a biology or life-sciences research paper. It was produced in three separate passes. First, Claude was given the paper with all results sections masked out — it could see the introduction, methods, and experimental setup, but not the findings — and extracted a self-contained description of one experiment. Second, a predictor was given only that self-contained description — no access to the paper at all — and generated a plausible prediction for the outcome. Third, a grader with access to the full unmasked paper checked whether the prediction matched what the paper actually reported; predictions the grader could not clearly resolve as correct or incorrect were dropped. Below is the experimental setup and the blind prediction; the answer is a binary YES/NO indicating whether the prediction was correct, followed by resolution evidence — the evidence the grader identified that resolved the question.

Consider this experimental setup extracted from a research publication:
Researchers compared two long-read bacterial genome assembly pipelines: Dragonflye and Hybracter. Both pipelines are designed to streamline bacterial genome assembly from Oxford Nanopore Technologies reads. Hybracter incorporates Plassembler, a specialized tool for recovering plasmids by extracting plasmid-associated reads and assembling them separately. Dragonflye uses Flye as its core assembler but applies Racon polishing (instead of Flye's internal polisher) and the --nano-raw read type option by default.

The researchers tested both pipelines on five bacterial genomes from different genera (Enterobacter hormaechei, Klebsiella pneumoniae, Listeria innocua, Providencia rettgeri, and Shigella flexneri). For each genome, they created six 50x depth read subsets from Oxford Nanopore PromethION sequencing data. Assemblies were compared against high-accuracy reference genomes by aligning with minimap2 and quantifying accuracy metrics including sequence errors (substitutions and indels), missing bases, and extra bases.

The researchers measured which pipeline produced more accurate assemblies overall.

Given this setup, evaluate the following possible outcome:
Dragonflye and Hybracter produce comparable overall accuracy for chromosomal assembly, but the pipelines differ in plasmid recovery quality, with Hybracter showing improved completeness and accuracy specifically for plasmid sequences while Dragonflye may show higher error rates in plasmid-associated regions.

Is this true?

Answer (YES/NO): NO